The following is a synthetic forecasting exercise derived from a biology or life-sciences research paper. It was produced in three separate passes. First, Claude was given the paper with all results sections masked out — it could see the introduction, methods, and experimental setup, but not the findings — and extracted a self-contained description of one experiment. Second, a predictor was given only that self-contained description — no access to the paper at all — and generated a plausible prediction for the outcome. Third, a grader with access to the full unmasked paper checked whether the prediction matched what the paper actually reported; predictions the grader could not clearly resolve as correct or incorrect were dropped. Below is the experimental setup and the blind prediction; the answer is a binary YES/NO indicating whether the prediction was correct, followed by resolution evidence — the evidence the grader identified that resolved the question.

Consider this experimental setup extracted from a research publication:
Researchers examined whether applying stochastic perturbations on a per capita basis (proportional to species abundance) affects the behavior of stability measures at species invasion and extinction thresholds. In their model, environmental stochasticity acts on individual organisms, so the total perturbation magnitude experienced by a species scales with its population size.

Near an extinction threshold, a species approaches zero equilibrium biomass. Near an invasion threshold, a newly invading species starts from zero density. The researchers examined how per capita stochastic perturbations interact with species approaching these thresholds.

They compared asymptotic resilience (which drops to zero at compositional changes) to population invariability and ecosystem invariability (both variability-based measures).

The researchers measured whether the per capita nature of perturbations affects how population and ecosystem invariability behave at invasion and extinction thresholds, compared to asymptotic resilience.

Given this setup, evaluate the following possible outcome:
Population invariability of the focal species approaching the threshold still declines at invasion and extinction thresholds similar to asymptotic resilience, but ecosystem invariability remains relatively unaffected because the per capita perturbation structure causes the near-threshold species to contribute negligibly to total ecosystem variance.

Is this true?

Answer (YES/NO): NO